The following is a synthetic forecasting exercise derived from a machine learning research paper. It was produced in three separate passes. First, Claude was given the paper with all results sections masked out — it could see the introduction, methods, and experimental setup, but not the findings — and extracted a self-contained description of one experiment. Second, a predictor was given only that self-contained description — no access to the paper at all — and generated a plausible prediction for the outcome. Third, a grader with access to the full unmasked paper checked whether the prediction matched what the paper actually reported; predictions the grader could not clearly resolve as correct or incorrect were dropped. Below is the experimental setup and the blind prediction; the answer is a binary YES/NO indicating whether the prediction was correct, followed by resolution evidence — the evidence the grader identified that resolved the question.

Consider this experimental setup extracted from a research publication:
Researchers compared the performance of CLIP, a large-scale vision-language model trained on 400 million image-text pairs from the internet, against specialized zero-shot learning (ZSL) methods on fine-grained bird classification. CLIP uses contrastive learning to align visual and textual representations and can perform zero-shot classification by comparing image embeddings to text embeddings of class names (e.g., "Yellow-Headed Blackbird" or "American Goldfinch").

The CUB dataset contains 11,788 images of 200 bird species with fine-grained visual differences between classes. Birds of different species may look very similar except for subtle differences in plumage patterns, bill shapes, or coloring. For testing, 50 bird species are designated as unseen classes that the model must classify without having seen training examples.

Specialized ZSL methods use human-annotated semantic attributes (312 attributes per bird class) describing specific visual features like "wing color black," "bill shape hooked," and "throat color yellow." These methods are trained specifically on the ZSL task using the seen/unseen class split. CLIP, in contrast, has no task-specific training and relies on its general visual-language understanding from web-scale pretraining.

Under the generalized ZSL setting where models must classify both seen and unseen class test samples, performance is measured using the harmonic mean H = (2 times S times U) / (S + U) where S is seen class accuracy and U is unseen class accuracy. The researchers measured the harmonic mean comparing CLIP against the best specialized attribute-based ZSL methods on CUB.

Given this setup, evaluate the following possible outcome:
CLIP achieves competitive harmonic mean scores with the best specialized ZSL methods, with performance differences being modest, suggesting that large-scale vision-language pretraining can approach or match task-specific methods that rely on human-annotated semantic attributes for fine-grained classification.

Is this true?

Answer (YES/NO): NO